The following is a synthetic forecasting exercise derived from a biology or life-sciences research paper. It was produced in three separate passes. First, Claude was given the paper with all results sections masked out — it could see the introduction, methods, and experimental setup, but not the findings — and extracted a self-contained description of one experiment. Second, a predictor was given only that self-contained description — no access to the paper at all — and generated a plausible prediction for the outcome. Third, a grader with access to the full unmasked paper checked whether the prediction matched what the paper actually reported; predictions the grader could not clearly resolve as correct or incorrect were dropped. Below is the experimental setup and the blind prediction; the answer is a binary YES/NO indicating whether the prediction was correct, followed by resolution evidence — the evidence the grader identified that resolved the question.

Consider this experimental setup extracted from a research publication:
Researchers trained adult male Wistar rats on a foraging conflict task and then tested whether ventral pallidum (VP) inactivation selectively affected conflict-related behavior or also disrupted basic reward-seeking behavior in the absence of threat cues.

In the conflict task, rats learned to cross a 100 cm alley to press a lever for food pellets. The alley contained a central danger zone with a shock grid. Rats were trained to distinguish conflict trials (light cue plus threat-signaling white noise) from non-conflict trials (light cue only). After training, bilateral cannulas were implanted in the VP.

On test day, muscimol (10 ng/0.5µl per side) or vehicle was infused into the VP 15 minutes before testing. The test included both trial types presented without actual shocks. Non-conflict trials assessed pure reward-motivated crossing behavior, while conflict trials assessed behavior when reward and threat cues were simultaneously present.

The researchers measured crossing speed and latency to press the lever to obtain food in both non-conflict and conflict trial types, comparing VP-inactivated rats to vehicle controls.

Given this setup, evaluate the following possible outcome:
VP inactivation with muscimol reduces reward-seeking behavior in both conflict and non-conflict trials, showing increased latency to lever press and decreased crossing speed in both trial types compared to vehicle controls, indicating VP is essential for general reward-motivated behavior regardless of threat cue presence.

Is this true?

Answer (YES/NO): NO